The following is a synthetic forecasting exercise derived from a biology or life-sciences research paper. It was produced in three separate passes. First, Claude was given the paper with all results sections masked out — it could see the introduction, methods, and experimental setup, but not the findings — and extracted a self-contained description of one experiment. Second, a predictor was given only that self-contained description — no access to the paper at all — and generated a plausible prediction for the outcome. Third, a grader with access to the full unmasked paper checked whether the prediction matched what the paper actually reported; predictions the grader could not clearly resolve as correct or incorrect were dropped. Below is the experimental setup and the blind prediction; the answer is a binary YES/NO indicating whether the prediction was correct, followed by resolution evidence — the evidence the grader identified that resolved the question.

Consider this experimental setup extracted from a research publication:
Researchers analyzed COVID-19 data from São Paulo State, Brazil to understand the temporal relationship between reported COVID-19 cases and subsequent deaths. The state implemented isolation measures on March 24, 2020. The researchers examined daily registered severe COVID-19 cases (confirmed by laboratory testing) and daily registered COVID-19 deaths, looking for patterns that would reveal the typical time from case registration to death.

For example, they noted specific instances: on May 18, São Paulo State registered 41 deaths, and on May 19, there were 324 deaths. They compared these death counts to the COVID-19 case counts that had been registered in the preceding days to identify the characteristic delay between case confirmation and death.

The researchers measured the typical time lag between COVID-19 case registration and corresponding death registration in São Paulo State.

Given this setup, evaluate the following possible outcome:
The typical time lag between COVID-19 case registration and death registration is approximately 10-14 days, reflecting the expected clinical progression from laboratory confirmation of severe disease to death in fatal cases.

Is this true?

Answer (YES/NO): NO